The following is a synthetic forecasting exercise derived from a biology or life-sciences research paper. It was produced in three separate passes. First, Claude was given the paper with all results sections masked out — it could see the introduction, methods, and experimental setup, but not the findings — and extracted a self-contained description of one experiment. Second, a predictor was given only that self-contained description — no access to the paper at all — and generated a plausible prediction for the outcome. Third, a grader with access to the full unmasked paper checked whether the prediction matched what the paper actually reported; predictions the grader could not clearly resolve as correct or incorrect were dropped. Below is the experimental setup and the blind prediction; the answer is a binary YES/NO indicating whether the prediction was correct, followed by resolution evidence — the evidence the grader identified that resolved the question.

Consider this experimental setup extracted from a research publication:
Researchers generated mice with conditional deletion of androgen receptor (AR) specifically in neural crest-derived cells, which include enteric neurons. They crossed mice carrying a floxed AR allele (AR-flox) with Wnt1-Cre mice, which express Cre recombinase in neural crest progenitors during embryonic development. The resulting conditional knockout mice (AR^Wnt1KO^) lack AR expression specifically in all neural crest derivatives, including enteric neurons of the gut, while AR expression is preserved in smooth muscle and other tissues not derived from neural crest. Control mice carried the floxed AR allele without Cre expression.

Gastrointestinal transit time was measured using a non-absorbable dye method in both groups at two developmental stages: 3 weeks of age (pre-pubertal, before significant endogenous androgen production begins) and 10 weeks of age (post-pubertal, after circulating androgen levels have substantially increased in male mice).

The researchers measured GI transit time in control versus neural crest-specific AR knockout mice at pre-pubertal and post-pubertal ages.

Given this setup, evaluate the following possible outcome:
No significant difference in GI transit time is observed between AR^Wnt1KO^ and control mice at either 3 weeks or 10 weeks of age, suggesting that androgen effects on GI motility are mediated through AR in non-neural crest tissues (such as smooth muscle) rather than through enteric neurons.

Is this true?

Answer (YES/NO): NO